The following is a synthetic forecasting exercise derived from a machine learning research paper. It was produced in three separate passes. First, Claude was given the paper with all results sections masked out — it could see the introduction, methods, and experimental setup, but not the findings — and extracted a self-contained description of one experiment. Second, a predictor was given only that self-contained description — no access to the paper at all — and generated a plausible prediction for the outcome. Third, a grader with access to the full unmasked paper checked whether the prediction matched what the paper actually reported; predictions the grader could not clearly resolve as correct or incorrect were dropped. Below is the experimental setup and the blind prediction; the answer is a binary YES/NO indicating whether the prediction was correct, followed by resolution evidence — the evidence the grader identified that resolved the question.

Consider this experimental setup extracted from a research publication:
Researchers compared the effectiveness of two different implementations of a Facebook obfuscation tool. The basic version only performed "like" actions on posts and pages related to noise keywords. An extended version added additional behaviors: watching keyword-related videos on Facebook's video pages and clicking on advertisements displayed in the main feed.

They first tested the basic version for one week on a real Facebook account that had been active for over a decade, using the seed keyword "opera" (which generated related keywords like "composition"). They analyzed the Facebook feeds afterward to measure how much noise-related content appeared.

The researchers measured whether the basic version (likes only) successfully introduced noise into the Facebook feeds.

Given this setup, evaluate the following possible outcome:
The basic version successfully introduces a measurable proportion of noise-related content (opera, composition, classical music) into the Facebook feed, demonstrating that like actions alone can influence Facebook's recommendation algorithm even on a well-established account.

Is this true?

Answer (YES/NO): NO